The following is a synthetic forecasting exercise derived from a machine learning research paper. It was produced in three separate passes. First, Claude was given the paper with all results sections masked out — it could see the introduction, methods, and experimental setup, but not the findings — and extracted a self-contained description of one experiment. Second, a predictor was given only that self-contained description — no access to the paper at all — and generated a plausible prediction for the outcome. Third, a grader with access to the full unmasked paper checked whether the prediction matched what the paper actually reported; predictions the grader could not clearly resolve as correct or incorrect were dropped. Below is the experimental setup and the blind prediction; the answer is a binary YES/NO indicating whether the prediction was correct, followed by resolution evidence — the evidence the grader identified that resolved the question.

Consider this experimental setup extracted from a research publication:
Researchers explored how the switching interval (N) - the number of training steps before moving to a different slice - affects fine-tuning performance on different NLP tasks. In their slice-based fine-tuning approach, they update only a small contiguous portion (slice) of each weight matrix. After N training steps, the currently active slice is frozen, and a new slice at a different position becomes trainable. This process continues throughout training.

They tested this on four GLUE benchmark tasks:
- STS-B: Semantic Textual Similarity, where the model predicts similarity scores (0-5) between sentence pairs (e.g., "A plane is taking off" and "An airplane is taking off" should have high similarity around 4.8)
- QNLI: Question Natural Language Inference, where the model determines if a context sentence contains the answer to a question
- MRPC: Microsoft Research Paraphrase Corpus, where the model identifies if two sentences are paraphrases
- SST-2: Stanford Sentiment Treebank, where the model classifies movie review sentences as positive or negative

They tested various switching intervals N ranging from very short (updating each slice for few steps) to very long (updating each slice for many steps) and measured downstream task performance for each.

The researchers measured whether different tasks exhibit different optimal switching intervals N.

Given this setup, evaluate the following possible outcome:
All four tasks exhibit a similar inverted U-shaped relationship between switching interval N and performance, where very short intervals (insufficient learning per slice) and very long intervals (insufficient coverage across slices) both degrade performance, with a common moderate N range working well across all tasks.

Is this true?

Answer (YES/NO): NO